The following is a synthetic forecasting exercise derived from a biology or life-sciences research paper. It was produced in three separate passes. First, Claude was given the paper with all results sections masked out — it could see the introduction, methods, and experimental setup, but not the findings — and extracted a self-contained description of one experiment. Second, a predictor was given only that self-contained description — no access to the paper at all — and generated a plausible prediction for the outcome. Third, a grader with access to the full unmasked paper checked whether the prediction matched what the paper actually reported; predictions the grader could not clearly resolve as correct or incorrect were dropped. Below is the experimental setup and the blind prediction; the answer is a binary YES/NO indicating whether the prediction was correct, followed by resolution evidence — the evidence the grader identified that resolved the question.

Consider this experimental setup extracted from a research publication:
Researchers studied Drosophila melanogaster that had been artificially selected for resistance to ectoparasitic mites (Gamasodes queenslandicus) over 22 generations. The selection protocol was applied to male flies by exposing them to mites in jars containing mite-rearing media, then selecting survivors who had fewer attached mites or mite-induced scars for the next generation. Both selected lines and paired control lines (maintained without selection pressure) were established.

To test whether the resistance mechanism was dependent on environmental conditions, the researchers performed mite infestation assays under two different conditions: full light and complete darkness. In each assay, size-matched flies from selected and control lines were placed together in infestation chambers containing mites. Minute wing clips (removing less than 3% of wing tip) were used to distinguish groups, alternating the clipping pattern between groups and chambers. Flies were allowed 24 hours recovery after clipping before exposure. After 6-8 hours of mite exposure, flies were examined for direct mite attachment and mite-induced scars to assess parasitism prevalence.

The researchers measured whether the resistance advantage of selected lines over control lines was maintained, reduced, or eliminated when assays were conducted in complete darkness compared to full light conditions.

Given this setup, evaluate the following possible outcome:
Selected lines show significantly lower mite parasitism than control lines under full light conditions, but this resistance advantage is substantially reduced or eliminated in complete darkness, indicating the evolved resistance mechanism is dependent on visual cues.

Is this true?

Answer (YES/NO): NO